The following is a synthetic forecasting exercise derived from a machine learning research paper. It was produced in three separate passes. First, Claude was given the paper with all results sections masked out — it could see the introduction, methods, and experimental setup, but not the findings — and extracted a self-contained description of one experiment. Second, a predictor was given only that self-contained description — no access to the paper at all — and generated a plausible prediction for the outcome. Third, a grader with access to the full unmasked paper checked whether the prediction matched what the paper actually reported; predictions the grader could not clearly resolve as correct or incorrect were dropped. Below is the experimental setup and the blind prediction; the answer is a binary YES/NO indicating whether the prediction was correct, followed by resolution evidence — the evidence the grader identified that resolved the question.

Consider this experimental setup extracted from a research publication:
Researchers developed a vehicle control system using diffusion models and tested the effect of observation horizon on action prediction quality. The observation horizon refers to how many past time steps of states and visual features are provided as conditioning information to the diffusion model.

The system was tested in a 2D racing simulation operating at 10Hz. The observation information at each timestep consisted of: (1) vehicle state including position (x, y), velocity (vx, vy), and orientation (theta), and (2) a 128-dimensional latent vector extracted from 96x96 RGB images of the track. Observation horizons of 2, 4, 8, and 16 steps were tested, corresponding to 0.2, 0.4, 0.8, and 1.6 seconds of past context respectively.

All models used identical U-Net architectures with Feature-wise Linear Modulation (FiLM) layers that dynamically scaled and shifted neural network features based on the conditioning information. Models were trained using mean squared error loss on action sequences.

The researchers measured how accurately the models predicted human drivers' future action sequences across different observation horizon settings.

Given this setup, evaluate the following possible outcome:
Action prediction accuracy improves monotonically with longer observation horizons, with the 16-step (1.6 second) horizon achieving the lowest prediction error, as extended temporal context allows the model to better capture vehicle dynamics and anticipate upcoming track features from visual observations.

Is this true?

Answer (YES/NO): NO